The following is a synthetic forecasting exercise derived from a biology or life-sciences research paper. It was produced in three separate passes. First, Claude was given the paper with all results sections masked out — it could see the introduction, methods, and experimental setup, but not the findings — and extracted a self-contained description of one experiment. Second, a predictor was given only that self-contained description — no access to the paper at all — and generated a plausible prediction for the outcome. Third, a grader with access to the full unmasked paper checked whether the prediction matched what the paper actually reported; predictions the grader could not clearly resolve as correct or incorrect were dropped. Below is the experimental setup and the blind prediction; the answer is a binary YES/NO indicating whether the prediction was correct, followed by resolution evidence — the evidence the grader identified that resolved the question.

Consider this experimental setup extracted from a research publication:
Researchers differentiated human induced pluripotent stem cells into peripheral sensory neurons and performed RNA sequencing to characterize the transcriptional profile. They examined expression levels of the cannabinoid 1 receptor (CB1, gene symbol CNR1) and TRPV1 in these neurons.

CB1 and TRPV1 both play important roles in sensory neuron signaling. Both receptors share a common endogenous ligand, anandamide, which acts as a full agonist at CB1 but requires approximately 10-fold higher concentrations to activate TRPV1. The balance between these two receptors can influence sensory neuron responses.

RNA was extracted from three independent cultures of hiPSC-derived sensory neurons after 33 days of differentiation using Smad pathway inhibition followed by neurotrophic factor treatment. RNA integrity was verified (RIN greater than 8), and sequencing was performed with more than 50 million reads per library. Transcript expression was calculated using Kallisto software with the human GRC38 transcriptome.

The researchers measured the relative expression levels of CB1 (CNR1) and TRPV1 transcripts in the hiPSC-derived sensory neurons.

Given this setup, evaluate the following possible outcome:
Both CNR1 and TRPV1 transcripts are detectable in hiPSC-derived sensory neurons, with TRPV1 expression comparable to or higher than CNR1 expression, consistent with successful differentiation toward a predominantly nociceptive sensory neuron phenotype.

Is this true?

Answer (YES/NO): NO